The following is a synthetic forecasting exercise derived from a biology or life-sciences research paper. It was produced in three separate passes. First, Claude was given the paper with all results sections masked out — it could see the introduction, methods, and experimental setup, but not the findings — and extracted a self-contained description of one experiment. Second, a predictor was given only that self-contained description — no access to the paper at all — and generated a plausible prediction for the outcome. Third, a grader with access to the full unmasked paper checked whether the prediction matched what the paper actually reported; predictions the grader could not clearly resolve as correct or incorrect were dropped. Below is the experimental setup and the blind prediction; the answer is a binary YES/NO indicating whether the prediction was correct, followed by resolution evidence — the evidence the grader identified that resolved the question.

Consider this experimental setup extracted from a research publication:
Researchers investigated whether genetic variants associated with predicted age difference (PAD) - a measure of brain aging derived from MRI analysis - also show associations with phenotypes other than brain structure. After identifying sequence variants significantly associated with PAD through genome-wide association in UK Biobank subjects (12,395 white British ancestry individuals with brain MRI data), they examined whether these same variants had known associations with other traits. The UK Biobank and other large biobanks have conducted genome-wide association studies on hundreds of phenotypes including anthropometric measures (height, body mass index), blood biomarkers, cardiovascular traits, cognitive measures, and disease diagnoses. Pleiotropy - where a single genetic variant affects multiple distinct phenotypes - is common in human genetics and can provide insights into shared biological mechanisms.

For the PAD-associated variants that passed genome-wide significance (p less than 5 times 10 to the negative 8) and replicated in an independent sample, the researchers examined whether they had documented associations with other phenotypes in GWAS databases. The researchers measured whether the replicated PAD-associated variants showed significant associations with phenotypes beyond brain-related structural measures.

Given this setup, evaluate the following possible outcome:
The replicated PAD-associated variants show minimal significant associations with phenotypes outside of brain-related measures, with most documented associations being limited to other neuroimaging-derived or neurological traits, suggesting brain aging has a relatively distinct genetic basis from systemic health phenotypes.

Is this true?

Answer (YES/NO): NO